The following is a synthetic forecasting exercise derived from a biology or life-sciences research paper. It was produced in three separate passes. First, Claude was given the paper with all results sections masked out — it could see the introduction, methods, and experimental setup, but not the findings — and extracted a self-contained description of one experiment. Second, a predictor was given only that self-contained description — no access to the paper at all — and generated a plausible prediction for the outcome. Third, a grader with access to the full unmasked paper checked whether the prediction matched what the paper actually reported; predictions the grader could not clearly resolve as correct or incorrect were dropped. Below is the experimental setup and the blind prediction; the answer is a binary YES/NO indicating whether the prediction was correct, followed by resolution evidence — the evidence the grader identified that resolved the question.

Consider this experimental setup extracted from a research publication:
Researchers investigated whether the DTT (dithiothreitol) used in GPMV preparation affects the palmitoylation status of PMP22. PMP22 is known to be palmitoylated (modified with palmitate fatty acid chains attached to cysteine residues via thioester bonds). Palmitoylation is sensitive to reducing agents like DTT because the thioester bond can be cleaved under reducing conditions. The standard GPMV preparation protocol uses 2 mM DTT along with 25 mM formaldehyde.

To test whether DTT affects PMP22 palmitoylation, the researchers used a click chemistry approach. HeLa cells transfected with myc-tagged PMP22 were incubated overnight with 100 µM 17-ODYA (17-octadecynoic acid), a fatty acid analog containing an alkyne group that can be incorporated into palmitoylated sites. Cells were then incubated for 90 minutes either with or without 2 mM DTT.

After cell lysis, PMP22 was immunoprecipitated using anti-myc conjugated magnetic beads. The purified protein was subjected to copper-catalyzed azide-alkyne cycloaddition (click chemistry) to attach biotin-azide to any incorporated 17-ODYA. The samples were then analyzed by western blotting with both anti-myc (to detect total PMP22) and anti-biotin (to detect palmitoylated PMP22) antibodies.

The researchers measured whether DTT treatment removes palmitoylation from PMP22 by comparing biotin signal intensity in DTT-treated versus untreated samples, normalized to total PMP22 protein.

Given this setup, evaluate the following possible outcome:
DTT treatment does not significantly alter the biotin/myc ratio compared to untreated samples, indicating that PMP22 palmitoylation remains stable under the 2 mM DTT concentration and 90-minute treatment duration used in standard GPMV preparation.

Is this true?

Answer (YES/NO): YES